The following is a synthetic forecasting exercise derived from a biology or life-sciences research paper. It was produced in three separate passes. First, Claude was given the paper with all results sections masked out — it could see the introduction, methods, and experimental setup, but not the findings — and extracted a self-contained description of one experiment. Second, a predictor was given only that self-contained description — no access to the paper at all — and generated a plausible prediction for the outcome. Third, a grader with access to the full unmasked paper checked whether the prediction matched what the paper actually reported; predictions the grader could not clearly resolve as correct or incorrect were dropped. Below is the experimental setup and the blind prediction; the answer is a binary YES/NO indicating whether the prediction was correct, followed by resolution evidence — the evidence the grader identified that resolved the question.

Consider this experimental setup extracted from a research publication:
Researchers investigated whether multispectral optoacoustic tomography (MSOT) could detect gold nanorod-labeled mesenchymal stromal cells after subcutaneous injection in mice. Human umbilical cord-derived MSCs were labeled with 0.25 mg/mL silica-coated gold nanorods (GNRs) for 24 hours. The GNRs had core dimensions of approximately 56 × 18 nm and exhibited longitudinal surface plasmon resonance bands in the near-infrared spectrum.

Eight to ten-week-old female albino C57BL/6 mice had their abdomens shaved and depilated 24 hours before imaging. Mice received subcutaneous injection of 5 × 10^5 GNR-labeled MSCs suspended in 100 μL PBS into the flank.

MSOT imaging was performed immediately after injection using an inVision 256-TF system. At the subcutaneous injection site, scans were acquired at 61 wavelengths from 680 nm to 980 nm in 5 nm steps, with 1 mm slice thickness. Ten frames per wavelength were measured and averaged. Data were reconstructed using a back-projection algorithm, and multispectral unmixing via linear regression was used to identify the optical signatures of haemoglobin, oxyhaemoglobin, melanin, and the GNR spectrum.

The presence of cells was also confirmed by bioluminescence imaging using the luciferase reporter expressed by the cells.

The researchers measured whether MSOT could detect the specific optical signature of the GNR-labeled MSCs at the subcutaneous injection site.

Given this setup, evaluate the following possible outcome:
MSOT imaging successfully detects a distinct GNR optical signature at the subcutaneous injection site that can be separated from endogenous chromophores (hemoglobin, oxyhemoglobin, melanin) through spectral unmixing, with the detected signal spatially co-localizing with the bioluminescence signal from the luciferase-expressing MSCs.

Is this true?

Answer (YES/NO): YES